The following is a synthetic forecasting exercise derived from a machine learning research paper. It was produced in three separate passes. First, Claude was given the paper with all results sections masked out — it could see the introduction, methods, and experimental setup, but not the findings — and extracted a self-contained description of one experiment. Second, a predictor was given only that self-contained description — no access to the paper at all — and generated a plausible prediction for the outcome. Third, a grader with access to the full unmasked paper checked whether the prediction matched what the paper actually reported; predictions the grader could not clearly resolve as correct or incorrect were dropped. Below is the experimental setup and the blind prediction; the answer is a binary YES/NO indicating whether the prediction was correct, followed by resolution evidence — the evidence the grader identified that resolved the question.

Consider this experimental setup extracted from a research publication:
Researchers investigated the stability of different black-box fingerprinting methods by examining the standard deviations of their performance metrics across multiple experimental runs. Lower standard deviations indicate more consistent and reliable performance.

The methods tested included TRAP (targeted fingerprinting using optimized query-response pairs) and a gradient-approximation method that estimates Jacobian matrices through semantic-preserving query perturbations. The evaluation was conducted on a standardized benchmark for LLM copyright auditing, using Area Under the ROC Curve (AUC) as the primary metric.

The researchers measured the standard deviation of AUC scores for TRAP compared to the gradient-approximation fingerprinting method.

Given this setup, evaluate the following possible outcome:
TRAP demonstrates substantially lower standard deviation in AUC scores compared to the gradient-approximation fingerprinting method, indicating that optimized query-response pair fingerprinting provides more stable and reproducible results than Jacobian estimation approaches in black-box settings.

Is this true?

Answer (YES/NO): NO